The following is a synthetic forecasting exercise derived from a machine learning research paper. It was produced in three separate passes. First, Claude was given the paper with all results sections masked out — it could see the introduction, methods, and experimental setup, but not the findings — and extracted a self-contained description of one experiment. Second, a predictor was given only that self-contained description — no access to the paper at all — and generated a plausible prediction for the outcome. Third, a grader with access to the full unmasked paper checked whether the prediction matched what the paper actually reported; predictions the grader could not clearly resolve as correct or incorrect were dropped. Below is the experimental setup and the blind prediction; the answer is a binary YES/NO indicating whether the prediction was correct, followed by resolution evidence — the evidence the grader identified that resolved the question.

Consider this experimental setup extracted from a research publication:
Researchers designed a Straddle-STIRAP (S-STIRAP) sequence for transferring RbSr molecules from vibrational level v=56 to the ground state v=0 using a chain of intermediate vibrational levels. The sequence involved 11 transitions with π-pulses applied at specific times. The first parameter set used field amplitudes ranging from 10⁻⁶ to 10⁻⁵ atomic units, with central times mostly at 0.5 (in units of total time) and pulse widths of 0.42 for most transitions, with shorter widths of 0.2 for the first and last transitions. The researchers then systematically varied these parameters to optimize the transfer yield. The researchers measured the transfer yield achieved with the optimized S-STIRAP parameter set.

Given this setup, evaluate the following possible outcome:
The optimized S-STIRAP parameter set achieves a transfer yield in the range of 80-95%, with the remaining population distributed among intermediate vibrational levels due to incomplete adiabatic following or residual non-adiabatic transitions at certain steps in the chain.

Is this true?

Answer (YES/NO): YES